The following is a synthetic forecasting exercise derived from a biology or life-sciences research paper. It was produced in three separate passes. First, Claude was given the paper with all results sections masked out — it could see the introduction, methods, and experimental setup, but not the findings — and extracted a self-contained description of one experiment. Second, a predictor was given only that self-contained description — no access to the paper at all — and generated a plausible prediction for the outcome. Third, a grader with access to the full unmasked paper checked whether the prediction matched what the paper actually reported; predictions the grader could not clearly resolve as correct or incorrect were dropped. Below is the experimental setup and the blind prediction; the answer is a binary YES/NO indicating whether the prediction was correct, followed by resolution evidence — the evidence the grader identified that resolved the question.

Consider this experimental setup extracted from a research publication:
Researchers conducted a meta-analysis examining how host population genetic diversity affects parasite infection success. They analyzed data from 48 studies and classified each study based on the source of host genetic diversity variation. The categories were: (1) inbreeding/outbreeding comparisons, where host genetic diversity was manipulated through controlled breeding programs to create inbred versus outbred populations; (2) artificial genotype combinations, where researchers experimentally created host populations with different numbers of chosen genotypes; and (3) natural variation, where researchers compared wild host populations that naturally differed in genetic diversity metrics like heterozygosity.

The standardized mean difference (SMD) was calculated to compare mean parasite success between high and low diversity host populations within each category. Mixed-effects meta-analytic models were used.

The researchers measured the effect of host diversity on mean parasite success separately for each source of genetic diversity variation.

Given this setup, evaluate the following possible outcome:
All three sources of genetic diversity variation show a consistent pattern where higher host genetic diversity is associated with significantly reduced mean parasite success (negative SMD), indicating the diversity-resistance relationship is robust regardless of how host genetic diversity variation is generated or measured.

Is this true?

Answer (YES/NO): NO